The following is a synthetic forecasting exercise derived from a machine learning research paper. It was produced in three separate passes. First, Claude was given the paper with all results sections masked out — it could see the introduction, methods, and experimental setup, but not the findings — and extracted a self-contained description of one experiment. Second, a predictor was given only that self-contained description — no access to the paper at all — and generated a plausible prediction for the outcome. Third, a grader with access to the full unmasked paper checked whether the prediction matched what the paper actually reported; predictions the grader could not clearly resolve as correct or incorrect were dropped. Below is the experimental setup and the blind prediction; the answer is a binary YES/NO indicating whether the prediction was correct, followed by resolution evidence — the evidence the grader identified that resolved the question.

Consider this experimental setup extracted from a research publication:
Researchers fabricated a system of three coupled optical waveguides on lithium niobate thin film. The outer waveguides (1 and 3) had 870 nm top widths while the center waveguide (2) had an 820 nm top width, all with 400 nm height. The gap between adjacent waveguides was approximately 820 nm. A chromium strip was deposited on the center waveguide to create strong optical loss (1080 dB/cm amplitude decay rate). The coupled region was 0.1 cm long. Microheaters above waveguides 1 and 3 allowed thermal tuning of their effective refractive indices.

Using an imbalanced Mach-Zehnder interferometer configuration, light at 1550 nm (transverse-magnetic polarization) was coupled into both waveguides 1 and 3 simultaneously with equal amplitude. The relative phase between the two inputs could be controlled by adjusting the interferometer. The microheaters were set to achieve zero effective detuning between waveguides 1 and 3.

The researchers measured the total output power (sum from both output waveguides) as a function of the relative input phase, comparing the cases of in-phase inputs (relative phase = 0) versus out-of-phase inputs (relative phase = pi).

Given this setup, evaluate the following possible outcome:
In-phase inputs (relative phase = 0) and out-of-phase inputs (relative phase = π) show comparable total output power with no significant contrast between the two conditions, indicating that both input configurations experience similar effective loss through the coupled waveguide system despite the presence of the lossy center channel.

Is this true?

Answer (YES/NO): NO